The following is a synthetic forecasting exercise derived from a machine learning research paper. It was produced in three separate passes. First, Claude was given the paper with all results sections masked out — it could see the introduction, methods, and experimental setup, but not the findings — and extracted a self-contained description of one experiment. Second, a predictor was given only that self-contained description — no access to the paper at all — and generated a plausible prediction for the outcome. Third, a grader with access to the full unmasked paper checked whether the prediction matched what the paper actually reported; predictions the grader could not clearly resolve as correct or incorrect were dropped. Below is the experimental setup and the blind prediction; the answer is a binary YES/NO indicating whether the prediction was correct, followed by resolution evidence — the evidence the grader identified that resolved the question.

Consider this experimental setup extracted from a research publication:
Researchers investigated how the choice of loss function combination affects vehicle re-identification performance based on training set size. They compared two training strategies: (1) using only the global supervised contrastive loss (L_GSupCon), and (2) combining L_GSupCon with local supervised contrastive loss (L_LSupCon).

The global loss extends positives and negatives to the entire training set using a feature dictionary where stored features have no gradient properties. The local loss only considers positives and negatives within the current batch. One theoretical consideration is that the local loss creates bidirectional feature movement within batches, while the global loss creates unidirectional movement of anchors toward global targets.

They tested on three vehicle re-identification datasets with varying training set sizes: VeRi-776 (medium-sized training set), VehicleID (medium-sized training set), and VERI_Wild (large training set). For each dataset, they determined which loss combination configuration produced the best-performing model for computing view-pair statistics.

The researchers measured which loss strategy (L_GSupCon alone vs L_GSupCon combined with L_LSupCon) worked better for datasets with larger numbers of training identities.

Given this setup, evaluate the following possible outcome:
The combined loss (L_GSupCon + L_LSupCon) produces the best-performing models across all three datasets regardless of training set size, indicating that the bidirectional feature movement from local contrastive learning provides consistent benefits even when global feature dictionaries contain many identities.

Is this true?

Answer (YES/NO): NO